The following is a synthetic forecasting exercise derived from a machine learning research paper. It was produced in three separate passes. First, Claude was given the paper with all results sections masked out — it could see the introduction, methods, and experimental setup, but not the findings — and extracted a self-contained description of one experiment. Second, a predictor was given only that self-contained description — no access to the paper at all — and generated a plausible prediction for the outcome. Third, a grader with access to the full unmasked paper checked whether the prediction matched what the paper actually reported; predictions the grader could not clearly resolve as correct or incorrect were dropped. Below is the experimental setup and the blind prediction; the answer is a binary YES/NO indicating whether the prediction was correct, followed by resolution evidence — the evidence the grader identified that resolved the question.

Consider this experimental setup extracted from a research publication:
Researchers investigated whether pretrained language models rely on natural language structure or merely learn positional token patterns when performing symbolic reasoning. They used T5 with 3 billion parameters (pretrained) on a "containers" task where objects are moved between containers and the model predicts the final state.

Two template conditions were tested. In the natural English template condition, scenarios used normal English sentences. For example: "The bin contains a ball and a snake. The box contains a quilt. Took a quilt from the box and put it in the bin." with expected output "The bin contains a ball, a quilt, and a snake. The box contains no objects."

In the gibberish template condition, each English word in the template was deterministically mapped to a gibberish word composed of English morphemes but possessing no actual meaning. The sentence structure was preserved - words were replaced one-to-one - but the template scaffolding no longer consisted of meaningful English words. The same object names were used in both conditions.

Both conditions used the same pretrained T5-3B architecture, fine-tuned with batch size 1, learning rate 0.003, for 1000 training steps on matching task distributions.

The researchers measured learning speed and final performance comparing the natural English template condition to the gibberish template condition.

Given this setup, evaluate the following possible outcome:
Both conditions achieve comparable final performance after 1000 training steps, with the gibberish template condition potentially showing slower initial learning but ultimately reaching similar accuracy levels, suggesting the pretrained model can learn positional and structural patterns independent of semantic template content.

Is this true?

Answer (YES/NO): NO